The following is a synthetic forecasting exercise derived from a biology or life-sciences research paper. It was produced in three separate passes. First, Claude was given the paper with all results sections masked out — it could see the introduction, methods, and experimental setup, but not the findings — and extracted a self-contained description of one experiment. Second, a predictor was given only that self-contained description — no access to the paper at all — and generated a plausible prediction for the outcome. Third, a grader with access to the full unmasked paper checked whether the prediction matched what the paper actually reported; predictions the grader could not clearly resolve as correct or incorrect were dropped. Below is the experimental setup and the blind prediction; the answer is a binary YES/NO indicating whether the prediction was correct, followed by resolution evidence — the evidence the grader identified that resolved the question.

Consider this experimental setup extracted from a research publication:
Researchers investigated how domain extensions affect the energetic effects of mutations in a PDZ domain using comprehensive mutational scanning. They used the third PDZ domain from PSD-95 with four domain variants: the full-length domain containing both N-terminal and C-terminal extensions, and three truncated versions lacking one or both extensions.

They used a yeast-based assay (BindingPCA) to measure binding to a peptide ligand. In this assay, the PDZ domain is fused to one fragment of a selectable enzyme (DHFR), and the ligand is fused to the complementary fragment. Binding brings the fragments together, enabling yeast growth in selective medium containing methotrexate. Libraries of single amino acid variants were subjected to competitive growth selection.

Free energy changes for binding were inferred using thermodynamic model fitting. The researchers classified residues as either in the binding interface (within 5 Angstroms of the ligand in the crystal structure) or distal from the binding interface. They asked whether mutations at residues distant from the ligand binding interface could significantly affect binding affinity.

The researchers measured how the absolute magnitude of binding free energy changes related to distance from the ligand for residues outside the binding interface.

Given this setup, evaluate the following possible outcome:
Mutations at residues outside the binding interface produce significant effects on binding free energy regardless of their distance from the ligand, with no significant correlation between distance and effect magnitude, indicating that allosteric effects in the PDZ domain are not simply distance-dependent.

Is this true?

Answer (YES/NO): NO